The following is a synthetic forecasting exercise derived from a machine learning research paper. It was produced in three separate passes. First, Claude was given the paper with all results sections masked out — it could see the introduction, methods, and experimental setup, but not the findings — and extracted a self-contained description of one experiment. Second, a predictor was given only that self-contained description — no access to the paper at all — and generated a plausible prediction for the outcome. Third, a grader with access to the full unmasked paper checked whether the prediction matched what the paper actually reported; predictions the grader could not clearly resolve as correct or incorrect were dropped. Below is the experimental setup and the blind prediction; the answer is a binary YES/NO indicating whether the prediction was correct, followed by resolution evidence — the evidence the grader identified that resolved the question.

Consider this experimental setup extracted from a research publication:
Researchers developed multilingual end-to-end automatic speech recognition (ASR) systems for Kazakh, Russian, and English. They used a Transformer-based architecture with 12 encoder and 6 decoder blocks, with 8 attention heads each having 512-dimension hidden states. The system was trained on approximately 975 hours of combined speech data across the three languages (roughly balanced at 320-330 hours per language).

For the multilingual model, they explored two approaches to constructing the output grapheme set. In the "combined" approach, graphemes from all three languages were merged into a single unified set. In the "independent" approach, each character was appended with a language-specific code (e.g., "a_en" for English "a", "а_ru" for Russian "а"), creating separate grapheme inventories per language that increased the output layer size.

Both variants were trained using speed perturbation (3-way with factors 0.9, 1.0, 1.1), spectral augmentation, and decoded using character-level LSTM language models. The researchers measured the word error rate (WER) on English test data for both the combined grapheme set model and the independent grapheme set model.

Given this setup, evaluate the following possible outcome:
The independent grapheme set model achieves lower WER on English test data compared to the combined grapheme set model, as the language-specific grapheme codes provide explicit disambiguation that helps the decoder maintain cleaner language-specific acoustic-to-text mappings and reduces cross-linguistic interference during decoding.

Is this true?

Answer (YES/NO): YES